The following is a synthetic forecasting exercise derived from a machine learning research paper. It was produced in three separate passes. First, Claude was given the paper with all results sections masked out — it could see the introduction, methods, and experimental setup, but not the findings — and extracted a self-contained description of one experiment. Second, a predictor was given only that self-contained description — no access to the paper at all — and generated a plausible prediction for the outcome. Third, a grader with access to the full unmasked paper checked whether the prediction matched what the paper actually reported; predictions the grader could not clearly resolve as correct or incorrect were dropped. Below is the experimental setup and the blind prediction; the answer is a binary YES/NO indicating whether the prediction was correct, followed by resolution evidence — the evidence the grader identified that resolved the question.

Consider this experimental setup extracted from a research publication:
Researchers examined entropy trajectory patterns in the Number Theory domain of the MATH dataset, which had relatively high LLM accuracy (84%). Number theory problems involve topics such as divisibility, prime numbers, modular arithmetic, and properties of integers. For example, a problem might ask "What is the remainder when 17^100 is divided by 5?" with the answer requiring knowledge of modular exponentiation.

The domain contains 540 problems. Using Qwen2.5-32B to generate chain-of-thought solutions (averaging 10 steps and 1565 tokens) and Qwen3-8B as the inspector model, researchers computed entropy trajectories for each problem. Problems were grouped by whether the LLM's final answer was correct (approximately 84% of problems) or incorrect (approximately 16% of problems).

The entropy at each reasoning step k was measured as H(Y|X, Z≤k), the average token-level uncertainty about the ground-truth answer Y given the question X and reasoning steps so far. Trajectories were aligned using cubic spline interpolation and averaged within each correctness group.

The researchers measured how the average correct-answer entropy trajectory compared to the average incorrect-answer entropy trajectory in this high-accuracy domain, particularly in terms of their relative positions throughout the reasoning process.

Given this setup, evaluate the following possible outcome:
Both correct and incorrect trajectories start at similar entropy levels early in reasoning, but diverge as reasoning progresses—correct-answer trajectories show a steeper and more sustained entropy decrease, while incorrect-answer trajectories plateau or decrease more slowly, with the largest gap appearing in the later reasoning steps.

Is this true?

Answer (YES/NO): NO